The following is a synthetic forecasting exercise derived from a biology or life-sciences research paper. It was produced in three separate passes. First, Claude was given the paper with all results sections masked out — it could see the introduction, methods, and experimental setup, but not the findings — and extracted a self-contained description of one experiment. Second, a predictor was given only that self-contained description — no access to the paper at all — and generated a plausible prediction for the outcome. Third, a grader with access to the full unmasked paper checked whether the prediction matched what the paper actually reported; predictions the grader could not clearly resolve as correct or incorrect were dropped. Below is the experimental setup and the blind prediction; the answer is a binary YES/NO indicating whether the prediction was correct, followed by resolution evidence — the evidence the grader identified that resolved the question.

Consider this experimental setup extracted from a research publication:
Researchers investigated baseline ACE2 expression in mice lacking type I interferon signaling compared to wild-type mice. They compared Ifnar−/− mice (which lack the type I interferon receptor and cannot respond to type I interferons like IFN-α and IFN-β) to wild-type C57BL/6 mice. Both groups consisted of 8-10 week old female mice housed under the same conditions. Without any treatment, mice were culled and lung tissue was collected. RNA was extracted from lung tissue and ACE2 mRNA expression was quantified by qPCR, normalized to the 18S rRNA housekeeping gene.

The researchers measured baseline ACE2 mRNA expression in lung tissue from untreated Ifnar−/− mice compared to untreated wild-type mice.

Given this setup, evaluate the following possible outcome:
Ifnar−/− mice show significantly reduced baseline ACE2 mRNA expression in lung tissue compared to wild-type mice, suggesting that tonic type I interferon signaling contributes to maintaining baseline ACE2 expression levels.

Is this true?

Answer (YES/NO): YES